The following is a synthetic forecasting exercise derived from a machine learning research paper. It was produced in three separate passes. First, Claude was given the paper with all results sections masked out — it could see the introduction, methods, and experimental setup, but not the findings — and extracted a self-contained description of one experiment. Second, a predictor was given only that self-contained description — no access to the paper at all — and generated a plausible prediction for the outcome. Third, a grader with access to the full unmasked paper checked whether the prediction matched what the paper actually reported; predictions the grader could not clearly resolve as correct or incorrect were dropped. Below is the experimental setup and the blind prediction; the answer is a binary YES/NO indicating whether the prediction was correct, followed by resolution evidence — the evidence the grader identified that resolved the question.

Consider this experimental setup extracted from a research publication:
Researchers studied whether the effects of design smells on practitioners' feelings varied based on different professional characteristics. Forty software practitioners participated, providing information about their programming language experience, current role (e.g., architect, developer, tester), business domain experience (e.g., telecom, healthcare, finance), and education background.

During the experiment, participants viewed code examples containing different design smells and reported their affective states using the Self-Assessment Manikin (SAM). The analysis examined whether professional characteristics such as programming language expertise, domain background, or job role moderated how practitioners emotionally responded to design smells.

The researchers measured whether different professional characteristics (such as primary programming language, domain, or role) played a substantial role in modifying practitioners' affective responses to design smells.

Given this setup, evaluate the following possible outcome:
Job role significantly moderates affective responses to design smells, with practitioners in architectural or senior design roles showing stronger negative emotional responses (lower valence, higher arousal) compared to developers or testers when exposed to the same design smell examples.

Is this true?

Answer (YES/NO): NO